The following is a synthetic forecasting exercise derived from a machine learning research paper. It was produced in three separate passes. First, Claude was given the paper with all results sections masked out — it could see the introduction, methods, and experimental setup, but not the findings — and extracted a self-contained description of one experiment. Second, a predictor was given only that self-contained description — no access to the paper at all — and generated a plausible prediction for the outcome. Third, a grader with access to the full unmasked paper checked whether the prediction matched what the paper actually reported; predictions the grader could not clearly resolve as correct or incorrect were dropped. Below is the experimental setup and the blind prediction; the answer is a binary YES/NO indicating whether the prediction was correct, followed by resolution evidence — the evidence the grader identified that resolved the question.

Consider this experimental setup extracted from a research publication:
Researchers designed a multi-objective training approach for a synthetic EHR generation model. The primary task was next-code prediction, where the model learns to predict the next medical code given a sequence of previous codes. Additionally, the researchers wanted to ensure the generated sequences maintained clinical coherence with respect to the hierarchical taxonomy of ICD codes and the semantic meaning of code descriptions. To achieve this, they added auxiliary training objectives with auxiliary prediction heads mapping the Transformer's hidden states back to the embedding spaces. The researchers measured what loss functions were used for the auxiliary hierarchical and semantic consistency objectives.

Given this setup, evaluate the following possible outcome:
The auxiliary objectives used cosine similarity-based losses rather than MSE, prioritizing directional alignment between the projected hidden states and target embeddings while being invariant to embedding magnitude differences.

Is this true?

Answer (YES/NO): NO